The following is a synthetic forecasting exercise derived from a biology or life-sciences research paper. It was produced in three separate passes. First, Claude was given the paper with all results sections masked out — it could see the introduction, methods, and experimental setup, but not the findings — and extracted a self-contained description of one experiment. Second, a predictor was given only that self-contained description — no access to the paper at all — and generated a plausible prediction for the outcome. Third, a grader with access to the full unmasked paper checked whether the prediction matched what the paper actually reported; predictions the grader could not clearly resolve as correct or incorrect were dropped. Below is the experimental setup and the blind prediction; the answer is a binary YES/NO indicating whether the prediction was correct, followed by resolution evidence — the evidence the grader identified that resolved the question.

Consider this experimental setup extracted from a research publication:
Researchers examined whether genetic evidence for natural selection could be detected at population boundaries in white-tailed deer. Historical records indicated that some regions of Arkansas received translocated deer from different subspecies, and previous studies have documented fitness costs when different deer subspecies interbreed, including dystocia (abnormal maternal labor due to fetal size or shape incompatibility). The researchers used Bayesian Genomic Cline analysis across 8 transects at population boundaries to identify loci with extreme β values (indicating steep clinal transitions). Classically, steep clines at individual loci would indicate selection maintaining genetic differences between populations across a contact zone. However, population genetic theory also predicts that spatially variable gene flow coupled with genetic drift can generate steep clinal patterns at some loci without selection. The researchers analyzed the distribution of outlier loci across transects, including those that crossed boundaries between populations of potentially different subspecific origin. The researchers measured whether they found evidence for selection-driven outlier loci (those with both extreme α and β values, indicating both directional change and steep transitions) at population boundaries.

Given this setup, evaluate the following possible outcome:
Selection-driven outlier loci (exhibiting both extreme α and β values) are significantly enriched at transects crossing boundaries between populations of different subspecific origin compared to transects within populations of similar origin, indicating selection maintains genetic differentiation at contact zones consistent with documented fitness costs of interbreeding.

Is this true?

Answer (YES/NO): NO